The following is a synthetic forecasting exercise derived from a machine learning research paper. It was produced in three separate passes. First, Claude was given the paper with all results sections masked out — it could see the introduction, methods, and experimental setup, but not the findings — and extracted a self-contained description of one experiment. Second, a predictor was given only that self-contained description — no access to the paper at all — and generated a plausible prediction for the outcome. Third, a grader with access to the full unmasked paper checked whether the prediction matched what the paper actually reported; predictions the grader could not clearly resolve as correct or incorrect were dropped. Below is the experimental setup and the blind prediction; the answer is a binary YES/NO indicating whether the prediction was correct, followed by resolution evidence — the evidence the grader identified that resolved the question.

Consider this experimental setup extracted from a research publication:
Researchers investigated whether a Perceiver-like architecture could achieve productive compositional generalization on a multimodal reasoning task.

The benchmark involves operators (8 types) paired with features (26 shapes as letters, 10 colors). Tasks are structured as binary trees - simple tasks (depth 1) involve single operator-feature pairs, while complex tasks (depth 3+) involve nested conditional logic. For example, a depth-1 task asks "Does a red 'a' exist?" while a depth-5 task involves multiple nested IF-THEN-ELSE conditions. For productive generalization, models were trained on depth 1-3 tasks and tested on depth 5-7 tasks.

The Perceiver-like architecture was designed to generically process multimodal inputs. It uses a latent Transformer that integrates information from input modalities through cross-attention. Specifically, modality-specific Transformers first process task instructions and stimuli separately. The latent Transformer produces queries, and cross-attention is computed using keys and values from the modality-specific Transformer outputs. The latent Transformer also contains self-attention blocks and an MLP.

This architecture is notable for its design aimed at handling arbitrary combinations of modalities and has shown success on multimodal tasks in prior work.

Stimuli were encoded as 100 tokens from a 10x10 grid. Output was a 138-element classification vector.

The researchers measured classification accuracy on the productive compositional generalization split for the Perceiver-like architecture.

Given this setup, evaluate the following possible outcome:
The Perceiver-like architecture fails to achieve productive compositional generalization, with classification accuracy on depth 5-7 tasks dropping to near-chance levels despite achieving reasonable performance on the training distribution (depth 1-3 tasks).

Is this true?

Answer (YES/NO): YES